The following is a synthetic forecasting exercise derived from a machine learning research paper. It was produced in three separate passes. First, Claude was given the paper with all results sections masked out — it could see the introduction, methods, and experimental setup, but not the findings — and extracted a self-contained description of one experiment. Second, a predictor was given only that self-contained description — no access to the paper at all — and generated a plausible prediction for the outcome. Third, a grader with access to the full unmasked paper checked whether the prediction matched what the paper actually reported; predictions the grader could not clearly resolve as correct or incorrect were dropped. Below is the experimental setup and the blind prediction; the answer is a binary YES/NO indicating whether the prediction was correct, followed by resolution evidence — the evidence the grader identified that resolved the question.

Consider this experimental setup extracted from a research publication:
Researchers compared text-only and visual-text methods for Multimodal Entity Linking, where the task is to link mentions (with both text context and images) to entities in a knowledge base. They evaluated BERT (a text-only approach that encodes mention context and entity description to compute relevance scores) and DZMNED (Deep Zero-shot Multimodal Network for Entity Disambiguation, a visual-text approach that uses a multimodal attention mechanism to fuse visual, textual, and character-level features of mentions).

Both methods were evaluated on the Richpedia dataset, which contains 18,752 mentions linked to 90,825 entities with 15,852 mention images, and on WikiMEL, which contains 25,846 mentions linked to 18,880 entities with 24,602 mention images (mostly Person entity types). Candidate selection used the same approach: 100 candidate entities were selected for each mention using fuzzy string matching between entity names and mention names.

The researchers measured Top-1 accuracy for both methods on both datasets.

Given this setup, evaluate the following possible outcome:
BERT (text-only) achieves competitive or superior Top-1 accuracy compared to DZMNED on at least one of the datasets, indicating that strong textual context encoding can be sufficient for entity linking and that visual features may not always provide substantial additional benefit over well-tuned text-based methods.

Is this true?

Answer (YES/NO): YES